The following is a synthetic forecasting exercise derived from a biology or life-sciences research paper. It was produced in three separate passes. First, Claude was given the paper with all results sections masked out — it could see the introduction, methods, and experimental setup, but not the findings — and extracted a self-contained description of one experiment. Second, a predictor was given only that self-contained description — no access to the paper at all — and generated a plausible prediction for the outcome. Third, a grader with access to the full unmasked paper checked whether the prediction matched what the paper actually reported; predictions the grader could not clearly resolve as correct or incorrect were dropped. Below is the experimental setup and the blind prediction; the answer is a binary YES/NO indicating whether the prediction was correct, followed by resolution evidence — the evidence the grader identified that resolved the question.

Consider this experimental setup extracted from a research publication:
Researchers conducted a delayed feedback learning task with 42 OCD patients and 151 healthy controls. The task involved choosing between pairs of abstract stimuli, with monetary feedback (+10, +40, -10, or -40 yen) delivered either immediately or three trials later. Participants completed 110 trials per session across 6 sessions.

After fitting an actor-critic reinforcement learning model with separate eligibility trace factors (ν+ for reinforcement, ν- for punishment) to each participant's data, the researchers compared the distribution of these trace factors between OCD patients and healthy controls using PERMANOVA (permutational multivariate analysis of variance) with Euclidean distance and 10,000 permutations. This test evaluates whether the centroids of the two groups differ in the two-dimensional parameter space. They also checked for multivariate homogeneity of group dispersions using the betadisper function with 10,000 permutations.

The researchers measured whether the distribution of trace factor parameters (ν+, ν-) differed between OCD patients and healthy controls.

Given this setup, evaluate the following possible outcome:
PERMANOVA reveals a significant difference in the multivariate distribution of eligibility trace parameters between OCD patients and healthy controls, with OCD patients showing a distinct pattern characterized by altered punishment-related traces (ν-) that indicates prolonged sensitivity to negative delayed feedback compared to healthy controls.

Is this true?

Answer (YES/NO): NO